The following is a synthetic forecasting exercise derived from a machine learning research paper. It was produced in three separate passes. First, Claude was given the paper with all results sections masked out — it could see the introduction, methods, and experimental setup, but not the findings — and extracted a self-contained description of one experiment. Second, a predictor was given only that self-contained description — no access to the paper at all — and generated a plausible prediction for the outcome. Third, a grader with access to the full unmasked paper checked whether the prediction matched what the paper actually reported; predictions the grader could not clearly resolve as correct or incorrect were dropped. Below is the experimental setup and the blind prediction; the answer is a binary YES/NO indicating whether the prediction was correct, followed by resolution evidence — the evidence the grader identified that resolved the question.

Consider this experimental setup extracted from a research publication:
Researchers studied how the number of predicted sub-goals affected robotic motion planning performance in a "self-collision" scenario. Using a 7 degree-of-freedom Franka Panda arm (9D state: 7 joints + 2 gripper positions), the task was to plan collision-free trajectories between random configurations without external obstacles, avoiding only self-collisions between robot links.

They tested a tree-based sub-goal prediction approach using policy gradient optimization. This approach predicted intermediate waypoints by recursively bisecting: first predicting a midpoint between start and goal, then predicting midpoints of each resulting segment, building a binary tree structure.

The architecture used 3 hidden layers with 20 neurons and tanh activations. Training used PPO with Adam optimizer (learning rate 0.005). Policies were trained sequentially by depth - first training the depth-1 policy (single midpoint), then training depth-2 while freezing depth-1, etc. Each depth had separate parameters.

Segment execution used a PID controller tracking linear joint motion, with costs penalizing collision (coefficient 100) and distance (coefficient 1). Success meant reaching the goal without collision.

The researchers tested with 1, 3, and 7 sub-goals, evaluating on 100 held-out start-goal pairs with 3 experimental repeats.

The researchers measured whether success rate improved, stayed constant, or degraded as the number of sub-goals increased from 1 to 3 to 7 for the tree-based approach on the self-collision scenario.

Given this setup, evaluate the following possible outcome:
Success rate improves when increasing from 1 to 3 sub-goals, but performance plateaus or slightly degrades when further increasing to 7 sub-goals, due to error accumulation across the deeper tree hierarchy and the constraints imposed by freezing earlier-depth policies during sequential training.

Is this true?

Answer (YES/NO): NO